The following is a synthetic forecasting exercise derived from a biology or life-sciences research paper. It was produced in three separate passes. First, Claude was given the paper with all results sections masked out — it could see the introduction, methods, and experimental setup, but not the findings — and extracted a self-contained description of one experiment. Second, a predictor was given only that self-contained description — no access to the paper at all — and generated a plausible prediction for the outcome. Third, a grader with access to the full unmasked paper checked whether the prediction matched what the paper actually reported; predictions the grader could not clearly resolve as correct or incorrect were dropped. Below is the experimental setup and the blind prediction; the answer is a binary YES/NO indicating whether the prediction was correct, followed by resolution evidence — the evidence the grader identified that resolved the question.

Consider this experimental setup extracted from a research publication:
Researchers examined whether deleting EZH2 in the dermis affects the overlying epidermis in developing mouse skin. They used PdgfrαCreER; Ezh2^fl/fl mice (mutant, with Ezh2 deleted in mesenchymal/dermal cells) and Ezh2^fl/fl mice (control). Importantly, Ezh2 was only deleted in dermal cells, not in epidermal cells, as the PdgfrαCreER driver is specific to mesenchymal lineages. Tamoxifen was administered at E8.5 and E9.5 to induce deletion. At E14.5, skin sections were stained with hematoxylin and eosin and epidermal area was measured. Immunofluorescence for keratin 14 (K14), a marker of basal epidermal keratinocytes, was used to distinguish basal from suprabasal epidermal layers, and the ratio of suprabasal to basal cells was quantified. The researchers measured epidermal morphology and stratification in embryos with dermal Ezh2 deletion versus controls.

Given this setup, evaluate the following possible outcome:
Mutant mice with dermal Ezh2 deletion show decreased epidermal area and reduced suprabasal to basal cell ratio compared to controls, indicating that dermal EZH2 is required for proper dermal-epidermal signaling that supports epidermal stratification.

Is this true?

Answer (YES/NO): NO